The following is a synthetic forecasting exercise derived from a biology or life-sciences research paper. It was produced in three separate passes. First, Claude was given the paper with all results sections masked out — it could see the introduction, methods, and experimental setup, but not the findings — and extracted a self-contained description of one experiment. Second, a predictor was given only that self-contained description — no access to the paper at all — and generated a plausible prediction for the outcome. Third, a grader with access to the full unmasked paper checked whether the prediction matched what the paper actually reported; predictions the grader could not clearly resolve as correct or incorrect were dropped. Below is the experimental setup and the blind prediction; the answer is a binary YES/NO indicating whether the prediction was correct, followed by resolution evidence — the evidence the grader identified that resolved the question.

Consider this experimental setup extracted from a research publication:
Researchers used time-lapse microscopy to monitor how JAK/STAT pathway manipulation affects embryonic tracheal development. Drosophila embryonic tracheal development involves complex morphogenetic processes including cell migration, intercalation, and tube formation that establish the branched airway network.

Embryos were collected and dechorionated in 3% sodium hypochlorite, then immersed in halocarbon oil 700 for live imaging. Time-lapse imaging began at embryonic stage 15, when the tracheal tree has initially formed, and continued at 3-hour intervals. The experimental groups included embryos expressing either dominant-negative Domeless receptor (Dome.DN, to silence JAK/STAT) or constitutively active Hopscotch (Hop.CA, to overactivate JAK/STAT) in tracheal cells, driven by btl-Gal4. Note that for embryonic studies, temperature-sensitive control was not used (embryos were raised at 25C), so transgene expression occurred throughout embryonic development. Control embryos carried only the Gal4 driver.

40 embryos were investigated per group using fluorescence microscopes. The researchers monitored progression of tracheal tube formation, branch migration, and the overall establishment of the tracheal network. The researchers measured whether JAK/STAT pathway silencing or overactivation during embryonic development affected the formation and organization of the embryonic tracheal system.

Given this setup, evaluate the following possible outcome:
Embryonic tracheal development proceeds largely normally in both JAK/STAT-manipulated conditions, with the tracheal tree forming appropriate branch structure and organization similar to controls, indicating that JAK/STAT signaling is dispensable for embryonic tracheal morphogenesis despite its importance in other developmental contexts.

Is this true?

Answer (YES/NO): NO